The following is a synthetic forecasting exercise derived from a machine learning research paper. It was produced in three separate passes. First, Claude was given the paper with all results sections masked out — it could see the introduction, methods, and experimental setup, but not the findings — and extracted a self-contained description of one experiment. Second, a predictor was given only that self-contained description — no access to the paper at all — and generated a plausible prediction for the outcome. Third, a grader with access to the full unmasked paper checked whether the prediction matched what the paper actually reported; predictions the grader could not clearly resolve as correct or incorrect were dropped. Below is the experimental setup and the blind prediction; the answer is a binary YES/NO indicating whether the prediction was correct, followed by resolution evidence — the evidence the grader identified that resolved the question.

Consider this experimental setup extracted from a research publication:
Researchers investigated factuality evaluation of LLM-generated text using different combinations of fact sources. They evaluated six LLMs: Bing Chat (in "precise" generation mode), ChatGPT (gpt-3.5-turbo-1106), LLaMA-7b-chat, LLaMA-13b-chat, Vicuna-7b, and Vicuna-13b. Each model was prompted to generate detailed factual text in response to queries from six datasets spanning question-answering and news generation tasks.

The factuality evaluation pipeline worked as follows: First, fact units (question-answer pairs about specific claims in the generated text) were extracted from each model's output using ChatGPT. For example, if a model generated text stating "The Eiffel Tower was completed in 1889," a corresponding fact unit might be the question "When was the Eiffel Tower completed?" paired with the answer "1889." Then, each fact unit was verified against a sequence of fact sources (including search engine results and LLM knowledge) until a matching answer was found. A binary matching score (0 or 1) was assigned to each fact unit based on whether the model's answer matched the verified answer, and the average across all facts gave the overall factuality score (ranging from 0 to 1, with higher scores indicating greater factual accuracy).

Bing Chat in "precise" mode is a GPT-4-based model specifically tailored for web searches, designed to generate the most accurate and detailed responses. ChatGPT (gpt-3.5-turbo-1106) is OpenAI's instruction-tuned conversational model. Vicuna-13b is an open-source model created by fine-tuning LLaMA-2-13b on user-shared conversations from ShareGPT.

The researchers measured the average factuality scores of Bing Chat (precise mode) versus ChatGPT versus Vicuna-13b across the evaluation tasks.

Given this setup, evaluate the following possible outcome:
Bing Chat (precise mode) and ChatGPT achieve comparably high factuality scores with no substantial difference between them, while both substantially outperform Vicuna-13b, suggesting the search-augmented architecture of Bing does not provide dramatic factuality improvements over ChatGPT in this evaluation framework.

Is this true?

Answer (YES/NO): NO